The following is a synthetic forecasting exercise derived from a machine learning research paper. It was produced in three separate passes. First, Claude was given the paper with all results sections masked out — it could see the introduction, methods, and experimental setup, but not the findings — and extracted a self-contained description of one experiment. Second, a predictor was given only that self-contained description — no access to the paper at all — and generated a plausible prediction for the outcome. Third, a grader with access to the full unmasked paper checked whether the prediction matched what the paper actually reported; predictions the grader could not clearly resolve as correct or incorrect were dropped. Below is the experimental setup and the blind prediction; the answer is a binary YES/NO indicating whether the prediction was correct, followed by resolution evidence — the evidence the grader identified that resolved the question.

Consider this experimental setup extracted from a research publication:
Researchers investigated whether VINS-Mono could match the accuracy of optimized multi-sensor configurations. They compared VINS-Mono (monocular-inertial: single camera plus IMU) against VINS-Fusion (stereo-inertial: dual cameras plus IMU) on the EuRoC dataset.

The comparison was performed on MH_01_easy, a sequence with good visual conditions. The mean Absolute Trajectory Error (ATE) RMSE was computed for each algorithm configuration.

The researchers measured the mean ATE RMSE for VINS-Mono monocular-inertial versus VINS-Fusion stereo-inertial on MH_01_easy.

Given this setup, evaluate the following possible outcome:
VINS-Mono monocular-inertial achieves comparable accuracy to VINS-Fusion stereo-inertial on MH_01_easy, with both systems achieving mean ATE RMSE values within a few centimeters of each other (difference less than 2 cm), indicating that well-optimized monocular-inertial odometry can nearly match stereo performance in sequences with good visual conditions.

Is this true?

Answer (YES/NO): NO